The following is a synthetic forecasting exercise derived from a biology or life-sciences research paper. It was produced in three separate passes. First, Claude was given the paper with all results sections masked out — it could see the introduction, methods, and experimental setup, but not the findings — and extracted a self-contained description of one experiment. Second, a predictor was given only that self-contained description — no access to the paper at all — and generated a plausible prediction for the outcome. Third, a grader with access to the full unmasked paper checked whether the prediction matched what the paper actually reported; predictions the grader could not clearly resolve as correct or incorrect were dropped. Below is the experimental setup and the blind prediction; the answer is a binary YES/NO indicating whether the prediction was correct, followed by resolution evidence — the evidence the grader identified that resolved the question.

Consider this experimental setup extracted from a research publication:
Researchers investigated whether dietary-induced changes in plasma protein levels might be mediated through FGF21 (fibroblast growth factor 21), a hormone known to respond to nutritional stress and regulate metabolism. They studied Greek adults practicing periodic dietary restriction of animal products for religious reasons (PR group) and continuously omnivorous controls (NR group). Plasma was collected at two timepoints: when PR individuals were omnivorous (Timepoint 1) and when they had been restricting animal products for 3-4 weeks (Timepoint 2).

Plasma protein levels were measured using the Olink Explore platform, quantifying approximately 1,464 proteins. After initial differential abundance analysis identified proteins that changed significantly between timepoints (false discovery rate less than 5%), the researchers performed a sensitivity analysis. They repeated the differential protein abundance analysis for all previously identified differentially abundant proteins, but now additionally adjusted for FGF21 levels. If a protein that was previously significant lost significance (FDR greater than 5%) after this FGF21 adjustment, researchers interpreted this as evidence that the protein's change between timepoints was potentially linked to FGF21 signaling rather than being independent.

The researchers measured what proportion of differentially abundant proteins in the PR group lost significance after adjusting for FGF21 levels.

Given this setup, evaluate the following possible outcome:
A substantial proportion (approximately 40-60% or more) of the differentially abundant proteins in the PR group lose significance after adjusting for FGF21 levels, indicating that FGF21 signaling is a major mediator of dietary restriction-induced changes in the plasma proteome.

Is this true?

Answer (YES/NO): NO